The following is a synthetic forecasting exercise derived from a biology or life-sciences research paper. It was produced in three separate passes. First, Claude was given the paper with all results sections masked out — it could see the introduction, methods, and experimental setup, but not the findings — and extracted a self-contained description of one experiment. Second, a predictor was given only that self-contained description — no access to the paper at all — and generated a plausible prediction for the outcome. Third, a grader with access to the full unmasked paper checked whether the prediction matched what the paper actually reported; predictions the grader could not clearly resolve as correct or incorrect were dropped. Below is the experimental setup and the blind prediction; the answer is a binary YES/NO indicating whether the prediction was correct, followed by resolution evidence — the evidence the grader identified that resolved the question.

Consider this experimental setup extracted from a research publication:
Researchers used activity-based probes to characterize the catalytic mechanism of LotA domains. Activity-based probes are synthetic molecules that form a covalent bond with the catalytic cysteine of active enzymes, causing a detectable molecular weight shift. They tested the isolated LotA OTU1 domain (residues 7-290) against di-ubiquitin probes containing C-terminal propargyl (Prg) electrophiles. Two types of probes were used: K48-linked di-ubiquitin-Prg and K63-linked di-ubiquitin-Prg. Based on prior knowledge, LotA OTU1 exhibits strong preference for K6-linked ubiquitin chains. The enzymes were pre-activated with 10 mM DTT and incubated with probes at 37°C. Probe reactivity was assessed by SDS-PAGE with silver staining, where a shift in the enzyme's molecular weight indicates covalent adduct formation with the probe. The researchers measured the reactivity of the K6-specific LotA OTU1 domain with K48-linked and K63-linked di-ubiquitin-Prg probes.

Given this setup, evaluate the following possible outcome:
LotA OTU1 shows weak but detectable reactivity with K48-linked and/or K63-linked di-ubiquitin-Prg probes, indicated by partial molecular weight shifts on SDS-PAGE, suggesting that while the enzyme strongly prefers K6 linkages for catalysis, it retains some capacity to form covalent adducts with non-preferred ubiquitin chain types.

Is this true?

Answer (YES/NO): NO